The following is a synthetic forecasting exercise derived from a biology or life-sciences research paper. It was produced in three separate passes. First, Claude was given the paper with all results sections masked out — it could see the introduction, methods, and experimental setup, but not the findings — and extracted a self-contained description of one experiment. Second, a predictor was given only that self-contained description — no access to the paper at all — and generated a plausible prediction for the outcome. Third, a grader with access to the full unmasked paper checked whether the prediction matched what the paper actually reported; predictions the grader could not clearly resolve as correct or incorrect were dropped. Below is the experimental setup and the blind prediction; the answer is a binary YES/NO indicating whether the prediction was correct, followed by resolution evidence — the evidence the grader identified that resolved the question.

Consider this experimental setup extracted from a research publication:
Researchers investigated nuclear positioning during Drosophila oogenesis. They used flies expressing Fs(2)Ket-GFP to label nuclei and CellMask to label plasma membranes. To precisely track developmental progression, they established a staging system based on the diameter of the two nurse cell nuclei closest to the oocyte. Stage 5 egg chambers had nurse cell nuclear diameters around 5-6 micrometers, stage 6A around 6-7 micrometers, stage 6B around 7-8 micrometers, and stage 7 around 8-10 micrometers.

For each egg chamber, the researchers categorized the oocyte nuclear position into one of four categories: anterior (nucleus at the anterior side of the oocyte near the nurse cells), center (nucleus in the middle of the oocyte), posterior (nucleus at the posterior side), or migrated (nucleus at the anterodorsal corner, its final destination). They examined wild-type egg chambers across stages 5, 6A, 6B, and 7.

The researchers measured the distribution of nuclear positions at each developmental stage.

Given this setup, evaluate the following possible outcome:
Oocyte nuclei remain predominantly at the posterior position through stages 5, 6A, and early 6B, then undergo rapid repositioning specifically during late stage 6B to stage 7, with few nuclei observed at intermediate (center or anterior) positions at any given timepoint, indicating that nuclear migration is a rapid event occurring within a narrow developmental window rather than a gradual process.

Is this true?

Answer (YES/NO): NO